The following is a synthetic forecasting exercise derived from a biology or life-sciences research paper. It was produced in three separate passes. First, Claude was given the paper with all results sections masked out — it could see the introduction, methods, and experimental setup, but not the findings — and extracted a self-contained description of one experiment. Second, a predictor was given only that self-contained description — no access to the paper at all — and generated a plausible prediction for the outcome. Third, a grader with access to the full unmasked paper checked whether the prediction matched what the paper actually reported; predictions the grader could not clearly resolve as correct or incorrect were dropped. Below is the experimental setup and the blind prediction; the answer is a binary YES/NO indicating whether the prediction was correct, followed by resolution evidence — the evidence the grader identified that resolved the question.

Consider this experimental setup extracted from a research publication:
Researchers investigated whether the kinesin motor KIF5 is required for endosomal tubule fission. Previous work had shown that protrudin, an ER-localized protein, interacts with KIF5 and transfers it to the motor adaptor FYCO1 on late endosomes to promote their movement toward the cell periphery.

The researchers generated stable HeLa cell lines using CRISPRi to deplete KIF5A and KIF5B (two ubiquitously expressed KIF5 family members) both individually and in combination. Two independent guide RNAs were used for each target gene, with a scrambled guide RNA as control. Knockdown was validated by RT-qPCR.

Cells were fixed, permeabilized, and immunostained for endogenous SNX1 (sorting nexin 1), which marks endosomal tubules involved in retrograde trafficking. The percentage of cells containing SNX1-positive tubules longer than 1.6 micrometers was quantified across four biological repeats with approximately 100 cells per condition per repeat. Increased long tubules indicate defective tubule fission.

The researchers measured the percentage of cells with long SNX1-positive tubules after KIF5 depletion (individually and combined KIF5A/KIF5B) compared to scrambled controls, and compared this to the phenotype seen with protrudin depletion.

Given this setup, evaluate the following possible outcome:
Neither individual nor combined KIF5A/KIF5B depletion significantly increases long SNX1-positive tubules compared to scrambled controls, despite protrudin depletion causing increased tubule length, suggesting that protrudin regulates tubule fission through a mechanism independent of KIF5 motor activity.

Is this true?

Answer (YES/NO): NO